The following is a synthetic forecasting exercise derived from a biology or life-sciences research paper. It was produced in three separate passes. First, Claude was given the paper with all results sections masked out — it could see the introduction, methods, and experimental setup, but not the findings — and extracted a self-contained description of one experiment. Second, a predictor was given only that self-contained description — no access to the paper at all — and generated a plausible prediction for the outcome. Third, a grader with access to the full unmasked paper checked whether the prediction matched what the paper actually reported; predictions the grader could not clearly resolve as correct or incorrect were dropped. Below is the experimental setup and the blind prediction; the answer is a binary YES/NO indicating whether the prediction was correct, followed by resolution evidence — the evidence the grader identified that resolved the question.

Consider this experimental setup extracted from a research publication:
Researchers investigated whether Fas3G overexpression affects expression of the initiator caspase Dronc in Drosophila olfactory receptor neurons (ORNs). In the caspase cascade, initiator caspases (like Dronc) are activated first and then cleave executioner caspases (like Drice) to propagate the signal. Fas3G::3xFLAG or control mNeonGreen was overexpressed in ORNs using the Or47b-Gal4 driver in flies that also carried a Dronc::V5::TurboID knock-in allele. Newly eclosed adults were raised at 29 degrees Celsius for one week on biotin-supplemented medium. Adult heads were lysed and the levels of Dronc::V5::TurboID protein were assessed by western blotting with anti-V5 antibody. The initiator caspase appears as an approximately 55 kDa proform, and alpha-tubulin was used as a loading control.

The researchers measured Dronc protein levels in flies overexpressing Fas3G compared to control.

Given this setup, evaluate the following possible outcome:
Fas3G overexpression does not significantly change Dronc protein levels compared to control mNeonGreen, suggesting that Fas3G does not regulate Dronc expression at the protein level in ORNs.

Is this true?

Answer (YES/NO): NO